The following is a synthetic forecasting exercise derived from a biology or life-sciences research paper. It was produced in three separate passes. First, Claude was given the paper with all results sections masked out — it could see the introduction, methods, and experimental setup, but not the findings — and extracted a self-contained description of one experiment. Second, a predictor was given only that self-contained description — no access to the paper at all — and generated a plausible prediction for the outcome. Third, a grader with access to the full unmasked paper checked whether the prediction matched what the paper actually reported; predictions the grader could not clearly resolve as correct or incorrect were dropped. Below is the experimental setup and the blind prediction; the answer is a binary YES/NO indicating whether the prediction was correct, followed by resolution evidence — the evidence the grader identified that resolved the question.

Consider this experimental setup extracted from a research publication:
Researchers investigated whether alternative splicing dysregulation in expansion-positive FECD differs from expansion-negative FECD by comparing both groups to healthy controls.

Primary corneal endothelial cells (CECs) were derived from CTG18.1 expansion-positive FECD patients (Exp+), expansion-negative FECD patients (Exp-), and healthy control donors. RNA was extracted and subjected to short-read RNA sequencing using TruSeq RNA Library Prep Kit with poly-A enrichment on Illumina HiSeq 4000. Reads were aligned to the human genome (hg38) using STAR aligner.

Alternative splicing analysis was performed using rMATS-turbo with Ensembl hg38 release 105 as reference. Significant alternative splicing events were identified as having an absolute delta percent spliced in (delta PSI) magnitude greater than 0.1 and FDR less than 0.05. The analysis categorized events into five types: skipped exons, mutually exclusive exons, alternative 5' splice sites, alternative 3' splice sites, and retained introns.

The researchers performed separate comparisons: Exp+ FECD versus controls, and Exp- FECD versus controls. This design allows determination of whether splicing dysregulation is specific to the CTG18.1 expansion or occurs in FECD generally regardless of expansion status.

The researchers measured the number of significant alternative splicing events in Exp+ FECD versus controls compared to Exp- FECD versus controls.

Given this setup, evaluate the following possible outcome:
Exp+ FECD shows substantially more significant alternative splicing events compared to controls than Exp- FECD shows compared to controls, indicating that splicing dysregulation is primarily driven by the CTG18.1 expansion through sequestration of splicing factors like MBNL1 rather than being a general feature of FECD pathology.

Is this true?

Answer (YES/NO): YES